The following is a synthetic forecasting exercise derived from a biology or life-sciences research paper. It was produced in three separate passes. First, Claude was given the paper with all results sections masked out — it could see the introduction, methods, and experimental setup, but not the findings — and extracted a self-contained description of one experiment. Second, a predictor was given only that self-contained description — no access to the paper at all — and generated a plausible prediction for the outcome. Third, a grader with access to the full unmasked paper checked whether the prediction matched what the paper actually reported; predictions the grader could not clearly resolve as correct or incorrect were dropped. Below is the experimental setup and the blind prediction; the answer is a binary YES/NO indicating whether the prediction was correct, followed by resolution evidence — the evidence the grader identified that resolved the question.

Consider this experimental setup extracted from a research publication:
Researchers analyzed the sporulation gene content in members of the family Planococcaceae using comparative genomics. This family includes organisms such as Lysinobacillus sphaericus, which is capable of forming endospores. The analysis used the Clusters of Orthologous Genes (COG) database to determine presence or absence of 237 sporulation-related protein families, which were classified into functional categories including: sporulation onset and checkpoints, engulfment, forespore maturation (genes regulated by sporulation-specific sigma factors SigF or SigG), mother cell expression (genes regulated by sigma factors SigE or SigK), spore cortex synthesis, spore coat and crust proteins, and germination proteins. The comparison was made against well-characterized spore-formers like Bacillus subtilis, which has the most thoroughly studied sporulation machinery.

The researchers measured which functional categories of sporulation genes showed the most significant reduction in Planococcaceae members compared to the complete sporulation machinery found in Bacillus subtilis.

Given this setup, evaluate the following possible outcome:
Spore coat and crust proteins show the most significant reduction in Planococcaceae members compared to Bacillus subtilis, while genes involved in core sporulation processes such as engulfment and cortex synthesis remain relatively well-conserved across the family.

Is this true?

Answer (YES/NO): NO